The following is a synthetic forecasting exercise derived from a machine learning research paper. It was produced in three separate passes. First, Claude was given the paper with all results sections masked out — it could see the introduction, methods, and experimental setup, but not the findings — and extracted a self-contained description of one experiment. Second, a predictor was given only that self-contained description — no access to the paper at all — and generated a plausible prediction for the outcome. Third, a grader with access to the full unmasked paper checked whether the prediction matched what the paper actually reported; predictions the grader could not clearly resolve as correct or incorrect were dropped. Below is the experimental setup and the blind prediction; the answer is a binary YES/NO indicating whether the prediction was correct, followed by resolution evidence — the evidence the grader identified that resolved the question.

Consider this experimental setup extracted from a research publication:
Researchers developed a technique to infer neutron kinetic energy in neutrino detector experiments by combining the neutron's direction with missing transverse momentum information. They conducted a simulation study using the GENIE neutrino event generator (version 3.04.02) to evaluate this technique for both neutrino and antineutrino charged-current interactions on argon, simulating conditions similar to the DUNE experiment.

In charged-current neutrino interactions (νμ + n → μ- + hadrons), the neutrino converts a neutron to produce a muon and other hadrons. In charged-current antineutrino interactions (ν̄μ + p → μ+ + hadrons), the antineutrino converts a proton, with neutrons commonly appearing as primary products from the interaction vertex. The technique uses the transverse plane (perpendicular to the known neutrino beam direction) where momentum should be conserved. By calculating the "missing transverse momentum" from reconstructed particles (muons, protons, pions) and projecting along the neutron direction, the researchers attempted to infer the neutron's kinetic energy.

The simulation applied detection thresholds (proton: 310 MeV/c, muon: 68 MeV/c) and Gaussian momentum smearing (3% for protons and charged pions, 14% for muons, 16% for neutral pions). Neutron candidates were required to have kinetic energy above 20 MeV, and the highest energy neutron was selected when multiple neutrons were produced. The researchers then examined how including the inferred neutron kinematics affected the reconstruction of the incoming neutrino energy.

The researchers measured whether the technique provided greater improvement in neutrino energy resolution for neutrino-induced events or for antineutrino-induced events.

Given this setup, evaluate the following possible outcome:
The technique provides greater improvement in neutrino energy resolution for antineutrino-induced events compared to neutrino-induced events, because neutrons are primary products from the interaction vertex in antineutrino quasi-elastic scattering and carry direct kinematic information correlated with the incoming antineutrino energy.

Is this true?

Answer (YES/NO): YES